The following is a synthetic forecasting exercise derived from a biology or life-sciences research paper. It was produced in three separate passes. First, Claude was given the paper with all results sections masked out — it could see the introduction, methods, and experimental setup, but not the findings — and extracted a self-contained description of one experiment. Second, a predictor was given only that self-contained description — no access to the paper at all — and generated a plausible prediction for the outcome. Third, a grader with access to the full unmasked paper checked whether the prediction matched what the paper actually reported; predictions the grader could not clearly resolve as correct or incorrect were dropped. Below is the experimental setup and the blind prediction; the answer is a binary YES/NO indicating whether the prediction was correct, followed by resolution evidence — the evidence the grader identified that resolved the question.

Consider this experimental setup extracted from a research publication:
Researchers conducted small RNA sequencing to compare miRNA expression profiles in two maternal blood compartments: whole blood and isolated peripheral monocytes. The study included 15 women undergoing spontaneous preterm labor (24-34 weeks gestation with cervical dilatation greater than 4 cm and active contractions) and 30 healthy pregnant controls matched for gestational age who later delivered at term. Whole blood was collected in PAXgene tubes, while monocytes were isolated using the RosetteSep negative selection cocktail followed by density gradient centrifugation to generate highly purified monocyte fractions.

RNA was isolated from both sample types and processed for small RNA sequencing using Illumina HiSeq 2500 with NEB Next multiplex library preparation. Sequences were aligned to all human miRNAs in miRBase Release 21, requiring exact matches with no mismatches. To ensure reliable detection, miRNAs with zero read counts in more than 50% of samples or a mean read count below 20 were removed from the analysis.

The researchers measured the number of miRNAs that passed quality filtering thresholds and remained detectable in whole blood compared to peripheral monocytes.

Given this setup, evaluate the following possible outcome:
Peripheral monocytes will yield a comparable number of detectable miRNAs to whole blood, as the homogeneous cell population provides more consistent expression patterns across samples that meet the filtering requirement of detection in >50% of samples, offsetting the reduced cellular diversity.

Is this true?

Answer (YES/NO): NO